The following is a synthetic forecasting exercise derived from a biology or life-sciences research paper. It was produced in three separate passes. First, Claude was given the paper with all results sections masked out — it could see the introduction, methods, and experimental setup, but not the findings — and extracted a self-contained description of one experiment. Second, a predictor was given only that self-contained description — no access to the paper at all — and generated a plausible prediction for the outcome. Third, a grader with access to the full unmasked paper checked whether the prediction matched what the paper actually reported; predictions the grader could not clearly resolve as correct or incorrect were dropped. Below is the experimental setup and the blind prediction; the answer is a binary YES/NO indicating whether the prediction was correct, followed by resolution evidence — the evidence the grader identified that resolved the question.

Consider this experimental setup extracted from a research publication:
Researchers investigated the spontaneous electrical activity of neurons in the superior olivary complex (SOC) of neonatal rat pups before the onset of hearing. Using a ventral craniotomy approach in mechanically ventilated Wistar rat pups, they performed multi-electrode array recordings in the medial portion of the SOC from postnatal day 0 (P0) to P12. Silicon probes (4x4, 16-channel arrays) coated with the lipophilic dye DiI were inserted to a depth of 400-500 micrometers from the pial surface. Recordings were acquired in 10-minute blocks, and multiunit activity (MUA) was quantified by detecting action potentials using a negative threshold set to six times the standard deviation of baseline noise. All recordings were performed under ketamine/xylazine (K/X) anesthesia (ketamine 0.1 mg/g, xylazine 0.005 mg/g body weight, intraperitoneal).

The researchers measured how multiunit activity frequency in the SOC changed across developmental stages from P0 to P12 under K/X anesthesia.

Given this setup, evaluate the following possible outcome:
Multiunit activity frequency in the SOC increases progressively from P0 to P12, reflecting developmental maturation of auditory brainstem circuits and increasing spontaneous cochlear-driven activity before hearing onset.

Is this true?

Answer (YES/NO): YES